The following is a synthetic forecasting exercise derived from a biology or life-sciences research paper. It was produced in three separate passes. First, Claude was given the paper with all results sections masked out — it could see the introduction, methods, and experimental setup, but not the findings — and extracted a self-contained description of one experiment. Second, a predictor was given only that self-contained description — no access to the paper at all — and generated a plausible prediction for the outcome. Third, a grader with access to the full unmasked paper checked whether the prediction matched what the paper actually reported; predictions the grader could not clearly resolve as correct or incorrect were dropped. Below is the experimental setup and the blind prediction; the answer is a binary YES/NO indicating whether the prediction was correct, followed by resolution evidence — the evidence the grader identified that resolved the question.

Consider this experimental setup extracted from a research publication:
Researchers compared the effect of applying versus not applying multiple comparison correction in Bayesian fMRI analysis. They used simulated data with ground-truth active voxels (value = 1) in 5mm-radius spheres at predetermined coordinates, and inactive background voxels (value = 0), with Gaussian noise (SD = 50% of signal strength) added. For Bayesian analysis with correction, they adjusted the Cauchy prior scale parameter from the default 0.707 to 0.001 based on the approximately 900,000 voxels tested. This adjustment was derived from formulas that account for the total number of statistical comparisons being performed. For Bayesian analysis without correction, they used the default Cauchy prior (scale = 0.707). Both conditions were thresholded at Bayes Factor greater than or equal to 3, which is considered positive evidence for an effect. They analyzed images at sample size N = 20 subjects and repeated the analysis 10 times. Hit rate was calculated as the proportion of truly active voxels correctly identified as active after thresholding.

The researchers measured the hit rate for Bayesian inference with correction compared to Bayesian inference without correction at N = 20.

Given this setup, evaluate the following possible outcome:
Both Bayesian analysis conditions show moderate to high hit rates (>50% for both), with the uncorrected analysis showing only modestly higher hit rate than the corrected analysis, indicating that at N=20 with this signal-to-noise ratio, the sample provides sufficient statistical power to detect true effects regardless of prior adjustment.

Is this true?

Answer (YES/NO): NO